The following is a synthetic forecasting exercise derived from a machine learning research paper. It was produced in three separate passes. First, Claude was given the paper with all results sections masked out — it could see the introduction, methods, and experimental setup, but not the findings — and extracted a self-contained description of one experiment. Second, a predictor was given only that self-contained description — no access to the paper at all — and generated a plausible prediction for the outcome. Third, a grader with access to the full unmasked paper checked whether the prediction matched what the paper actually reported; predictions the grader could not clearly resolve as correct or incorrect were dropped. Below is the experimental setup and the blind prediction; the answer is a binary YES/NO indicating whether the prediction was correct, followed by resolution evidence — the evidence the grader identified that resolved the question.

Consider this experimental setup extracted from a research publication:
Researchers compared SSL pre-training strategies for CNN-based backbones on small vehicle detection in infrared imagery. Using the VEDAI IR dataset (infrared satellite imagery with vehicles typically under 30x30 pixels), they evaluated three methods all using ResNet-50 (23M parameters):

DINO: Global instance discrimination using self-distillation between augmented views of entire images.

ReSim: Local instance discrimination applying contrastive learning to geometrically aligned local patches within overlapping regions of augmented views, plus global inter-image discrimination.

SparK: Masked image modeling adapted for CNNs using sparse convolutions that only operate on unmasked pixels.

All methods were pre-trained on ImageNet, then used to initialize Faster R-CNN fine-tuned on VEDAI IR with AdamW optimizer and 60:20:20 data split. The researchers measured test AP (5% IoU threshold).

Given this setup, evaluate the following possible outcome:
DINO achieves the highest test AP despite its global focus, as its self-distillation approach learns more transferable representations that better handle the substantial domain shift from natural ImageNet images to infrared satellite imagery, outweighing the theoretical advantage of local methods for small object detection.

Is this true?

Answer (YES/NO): NO